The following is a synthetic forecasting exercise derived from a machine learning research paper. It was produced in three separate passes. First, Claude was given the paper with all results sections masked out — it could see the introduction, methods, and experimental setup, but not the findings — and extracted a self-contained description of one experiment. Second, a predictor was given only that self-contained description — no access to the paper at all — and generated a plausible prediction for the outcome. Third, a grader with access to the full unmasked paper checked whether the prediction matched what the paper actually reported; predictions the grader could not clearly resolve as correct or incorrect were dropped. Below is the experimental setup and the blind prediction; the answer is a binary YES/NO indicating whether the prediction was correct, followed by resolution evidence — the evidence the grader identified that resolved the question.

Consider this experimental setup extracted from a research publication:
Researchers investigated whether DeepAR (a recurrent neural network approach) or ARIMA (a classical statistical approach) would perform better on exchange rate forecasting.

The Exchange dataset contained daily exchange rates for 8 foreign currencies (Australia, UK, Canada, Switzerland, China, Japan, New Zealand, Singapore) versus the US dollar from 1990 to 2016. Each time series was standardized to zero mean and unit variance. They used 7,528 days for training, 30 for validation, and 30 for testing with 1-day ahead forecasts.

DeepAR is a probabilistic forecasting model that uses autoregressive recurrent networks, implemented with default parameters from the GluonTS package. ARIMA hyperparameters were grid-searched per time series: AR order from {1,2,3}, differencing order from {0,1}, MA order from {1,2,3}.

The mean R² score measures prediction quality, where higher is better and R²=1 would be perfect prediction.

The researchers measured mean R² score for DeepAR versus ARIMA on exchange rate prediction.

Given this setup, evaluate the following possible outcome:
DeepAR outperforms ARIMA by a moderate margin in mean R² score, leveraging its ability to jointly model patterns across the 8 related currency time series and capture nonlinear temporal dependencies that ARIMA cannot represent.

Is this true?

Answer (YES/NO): NO